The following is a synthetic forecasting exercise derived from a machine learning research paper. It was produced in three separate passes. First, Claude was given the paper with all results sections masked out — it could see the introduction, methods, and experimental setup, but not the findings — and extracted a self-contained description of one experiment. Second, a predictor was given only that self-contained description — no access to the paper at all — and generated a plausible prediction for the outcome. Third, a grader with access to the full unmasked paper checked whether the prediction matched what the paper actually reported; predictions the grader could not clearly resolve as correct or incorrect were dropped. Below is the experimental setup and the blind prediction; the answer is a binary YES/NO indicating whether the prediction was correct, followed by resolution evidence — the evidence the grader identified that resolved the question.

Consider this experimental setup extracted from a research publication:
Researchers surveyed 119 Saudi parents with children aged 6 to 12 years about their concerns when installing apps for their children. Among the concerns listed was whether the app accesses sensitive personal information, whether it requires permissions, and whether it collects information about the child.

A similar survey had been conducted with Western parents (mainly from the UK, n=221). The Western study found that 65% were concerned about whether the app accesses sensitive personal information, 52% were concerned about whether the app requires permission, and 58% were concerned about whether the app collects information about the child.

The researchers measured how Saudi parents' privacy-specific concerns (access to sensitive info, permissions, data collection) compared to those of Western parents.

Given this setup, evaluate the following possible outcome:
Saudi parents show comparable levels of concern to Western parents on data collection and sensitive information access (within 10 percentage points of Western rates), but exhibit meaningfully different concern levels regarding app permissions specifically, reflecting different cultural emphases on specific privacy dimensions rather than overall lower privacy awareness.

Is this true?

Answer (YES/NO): NO